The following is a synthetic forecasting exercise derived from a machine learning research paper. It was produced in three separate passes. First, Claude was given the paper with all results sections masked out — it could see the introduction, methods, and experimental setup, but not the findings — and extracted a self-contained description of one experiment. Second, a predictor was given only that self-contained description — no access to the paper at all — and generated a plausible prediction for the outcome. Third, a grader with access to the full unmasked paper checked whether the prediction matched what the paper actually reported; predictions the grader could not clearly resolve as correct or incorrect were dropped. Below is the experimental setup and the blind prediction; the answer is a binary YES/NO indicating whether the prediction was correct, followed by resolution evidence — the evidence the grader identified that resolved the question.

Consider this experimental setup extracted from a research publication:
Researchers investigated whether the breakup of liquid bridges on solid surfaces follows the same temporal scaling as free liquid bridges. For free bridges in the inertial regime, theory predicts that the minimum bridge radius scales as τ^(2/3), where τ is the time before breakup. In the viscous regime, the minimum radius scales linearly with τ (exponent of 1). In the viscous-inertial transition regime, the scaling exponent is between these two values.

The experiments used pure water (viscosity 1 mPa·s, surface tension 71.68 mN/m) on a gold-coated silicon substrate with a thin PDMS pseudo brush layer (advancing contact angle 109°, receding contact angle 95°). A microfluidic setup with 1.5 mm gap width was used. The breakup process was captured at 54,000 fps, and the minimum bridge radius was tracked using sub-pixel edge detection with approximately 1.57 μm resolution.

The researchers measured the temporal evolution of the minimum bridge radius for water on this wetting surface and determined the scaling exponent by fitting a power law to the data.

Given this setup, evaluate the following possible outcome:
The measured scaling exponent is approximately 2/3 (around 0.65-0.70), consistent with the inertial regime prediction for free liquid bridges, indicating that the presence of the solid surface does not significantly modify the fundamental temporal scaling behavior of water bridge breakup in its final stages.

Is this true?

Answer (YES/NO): YES